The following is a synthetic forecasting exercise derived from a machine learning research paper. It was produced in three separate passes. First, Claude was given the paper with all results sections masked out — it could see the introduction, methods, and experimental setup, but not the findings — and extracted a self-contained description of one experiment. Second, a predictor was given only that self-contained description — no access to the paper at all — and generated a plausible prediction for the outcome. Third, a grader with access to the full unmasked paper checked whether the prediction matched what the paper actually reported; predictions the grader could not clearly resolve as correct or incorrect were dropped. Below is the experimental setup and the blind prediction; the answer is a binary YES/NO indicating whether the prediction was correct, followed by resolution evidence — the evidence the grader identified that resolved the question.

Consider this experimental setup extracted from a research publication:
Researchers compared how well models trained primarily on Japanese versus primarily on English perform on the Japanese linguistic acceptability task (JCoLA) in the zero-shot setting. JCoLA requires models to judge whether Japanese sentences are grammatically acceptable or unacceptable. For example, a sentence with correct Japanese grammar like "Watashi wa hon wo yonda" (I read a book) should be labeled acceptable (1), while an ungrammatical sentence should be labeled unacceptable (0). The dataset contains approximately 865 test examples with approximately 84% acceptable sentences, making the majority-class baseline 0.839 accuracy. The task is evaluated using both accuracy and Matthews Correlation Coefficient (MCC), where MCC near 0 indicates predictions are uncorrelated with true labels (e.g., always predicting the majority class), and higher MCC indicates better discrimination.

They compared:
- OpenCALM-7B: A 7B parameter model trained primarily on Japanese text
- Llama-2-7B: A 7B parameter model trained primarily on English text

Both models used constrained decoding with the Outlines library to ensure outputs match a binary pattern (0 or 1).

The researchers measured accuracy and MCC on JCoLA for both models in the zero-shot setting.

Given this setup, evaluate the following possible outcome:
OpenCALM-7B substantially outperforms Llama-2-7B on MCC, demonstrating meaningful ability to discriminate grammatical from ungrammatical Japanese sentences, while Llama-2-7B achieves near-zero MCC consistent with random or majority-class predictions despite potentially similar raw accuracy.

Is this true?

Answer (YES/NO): NO